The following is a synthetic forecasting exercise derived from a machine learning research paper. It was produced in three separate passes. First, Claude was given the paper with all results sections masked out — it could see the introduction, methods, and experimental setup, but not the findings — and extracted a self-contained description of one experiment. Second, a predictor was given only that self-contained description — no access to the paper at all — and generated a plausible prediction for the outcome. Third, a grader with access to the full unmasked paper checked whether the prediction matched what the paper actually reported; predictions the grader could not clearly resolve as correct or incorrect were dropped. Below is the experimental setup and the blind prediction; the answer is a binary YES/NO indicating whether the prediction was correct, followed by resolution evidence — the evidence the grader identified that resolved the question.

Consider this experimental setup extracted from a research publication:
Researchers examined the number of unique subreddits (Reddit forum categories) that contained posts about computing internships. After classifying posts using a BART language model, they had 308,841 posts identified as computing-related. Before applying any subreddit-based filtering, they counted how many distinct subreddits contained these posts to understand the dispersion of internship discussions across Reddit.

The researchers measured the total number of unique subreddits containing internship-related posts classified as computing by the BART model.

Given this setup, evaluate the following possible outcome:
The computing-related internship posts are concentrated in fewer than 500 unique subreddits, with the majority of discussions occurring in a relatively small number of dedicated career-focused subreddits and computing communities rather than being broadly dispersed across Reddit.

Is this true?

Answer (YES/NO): NO